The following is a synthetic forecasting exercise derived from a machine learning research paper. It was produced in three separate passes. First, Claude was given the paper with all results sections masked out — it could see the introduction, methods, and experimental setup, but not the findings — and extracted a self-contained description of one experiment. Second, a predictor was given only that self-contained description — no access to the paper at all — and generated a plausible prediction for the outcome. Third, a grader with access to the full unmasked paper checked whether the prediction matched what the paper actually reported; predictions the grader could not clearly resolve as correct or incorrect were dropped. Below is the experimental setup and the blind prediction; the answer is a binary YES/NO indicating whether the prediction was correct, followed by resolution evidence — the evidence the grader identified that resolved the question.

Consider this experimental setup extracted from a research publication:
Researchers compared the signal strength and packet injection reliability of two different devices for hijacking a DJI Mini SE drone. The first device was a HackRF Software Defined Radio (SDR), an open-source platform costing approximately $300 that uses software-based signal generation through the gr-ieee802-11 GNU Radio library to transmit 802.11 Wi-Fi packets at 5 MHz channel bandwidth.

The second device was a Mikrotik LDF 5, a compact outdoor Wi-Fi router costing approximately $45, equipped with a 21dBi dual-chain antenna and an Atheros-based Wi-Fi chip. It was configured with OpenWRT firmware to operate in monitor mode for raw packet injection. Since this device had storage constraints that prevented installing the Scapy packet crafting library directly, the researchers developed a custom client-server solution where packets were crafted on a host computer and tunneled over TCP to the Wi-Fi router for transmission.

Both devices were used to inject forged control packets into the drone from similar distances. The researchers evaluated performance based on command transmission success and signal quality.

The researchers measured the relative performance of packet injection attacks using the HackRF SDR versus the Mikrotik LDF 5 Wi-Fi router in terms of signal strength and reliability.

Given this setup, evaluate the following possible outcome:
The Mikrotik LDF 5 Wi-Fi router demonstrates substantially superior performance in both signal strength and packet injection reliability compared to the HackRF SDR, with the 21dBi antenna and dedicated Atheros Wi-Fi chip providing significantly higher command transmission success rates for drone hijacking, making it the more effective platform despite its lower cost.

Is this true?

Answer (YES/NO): YES